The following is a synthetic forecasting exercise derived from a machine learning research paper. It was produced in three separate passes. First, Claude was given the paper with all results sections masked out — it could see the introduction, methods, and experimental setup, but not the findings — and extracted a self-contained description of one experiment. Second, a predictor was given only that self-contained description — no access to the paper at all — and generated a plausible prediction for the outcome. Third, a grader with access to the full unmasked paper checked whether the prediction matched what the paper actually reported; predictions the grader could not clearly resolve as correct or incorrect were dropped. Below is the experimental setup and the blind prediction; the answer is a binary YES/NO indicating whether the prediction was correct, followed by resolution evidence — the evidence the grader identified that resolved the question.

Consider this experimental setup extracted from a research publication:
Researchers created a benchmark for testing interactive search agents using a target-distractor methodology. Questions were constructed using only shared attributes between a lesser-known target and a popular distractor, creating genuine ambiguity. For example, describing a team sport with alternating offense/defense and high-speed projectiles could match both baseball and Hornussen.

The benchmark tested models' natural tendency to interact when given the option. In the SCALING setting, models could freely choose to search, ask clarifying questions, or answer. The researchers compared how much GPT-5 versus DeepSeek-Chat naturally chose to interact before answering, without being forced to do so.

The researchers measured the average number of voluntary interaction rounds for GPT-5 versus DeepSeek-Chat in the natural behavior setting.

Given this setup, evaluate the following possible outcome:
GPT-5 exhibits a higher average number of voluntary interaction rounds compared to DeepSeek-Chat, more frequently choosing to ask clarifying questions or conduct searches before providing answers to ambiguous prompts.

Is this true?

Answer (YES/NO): YES